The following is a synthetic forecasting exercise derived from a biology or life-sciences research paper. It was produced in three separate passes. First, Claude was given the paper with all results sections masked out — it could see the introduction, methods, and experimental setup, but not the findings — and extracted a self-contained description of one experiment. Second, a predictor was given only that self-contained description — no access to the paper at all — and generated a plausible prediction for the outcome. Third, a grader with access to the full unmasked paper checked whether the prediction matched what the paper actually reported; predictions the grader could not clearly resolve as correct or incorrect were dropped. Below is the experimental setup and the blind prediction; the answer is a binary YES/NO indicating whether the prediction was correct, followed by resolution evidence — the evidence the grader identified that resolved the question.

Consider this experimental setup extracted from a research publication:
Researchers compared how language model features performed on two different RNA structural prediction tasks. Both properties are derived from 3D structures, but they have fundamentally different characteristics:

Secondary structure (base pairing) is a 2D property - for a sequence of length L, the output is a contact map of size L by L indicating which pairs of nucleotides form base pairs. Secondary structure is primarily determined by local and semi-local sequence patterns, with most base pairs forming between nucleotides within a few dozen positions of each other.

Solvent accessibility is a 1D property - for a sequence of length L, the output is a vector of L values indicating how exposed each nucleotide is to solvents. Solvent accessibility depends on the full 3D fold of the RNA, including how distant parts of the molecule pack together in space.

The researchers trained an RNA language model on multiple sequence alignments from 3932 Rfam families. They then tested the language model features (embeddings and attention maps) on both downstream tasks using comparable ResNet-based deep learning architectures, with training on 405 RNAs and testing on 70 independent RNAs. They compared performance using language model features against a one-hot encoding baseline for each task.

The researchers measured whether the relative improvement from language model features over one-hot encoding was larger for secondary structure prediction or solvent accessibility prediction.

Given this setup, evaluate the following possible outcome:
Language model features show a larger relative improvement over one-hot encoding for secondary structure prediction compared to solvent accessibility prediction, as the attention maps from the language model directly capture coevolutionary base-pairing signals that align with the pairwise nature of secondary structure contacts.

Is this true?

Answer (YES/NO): YES